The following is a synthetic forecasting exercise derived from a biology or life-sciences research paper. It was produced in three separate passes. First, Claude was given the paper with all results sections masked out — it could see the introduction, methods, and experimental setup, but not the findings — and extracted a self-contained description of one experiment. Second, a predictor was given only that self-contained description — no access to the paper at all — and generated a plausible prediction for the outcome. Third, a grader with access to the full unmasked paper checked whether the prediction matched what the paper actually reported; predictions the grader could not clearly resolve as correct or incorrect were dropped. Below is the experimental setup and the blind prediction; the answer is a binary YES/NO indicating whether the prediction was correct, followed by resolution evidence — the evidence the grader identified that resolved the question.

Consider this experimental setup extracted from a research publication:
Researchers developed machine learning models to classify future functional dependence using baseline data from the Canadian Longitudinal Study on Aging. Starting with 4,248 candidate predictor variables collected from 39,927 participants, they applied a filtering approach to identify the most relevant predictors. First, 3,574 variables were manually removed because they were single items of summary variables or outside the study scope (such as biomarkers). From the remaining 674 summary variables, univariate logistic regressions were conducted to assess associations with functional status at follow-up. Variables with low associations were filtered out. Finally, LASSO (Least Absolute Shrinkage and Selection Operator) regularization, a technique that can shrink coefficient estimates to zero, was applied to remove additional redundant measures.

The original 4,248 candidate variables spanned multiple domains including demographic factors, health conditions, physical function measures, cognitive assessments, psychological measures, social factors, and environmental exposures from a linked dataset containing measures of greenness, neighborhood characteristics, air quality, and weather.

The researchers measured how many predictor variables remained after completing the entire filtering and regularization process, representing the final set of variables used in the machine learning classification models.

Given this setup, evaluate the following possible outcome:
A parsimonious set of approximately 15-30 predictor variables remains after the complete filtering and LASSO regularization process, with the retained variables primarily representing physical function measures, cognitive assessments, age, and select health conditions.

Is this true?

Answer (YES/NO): YES